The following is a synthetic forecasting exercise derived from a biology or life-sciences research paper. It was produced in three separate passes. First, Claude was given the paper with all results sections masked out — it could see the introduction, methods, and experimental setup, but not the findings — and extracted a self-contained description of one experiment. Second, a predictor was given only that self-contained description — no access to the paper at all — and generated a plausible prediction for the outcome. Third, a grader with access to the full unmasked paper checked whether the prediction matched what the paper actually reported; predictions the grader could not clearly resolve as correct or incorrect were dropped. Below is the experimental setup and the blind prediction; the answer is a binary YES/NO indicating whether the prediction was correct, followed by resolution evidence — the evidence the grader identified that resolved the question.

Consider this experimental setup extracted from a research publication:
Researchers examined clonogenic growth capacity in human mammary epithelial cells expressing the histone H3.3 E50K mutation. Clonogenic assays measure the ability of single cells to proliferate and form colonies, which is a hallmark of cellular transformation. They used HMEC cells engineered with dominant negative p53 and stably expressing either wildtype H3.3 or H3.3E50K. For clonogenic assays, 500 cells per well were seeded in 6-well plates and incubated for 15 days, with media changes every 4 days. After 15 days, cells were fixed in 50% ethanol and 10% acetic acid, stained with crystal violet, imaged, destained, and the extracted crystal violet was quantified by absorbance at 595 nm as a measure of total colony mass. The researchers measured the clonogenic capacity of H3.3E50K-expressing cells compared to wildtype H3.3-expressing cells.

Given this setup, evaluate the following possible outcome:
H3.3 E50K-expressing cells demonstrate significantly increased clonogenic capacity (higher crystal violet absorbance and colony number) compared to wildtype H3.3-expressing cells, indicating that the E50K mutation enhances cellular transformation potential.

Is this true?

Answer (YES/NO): YES